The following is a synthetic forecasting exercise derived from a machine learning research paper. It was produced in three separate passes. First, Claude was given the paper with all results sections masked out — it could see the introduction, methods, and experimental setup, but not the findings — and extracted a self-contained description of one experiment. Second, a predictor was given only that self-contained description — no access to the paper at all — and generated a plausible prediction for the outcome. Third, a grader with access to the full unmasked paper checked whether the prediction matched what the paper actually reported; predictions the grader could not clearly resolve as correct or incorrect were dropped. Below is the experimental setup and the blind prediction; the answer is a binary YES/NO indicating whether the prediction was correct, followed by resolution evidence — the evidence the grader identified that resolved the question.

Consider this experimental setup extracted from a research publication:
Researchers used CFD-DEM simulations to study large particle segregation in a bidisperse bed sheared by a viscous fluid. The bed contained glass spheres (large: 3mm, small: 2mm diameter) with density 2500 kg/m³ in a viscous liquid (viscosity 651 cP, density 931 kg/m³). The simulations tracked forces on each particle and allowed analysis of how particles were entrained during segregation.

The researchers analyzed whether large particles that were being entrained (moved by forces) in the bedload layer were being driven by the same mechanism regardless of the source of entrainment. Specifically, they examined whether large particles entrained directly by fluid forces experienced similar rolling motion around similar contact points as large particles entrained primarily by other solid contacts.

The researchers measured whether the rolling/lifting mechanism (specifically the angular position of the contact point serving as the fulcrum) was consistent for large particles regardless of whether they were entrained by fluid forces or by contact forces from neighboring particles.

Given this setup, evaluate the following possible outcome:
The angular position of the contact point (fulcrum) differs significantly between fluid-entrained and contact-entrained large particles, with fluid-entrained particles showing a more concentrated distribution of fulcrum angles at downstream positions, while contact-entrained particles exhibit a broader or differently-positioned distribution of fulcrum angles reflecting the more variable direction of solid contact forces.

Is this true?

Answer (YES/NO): NO